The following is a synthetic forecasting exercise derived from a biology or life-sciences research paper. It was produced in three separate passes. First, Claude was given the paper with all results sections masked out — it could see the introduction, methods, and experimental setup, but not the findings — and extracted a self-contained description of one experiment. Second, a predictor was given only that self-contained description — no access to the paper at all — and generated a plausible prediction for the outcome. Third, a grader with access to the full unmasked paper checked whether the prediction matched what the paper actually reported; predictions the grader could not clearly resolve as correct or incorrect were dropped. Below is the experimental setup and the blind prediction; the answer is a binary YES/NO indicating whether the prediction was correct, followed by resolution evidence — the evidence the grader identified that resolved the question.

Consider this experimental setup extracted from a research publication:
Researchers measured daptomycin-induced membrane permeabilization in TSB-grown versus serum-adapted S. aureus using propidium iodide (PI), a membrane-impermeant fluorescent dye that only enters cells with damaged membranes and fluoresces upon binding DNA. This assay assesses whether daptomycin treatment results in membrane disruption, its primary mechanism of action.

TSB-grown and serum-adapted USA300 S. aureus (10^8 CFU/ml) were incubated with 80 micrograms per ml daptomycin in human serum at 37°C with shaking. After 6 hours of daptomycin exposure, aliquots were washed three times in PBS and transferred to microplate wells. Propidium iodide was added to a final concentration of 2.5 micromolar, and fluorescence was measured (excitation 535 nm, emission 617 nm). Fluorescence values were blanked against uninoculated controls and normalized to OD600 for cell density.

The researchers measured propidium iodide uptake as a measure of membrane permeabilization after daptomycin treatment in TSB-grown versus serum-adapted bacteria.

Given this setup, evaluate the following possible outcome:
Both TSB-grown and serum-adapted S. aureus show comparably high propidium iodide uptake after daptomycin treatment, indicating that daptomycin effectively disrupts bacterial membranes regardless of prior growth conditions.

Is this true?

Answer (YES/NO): NO